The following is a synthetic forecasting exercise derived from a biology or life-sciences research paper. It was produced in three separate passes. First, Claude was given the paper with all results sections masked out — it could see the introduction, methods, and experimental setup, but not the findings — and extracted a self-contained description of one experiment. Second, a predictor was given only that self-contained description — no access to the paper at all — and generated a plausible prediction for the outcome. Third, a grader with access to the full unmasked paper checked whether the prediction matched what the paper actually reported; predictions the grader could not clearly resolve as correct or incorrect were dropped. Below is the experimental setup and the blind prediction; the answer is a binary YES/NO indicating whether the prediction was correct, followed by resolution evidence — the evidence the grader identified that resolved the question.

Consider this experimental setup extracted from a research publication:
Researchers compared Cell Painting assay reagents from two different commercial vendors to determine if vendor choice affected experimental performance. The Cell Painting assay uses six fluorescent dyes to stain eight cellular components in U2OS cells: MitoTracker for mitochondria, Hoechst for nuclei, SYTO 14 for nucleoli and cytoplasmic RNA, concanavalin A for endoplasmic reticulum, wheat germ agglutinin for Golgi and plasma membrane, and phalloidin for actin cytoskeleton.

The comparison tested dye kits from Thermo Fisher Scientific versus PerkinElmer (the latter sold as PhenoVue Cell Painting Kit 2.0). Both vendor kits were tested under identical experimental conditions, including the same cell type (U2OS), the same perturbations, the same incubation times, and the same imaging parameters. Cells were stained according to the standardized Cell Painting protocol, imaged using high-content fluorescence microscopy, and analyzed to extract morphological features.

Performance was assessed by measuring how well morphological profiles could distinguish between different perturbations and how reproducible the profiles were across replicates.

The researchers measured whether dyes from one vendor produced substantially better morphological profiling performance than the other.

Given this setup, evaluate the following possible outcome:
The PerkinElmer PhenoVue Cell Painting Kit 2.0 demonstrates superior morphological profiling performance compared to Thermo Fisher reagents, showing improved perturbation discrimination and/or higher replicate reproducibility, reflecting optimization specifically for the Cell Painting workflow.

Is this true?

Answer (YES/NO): NO